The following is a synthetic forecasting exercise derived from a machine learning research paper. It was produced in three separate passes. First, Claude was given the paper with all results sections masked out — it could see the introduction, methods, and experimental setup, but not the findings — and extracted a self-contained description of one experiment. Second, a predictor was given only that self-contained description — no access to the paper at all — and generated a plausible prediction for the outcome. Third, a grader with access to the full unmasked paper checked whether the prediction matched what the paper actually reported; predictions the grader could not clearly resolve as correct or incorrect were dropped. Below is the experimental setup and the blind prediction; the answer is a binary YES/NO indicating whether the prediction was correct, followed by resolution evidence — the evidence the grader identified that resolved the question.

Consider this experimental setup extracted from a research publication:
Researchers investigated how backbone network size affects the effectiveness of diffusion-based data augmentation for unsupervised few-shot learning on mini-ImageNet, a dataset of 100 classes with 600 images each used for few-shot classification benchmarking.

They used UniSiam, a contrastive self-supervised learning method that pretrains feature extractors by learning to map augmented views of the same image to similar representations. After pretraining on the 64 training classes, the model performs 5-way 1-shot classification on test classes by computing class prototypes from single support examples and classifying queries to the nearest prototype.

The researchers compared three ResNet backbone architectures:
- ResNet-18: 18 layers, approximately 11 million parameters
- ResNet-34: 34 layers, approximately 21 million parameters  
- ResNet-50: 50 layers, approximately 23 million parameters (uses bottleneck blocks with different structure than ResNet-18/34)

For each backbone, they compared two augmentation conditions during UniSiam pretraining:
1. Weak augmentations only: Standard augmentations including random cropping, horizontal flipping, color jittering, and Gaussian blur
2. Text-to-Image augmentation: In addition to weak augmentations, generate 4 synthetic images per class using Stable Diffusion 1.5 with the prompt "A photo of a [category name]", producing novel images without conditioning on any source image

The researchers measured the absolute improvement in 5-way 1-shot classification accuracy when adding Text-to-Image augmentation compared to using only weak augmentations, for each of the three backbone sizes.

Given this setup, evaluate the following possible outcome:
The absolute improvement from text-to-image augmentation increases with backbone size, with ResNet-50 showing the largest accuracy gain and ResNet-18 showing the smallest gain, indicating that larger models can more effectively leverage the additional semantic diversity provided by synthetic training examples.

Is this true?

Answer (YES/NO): YES